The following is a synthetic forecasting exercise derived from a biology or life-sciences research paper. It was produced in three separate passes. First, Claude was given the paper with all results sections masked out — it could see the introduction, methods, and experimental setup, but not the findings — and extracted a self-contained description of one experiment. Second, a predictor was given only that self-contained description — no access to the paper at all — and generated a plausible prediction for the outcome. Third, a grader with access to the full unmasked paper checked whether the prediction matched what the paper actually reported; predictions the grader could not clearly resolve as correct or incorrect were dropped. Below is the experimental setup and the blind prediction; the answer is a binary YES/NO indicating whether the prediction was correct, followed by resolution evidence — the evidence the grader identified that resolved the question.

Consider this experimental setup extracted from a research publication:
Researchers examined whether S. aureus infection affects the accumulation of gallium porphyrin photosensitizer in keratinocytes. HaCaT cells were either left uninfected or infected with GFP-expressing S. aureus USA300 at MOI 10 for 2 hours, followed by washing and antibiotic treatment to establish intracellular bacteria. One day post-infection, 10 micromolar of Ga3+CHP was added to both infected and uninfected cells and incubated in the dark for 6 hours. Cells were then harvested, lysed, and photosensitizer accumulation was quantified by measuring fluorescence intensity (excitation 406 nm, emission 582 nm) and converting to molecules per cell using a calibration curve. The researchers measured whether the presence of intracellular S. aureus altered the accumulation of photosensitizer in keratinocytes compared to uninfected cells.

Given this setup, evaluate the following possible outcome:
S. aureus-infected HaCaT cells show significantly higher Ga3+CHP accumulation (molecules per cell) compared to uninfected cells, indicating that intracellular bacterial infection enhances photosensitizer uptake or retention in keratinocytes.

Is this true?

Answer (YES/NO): YES